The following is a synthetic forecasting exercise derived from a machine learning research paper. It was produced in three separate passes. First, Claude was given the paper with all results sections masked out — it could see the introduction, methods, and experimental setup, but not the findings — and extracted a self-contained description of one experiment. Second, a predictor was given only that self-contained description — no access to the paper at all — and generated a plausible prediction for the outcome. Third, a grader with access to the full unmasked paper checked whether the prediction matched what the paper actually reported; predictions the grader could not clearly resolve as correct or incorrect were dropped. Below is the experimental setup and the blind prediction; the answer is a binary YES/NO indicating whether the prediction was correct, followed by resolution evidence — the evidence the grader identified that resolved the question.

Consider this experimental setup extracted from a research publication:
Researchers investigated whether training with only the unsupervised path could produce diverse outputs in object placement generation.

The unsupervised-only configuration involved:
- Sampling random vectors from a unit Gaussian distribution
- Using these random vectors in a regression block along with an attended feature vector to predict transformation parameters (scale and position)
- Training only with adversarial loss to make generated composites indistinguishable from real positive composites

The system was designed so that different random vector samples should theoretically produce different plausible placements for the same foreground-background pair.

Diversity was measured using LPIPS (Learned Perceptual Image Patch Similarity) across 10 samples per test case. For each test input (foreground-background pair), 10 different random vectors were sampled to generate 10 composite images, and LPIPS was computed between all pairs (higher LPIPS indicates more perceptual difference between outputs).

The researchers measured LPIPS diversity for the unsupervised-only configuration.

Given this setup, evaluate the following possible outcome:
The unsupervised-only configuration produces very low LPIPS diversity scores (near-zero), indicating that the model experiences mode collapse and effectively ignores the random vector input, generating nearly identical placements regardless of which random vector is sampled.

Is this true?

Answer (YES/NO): YES